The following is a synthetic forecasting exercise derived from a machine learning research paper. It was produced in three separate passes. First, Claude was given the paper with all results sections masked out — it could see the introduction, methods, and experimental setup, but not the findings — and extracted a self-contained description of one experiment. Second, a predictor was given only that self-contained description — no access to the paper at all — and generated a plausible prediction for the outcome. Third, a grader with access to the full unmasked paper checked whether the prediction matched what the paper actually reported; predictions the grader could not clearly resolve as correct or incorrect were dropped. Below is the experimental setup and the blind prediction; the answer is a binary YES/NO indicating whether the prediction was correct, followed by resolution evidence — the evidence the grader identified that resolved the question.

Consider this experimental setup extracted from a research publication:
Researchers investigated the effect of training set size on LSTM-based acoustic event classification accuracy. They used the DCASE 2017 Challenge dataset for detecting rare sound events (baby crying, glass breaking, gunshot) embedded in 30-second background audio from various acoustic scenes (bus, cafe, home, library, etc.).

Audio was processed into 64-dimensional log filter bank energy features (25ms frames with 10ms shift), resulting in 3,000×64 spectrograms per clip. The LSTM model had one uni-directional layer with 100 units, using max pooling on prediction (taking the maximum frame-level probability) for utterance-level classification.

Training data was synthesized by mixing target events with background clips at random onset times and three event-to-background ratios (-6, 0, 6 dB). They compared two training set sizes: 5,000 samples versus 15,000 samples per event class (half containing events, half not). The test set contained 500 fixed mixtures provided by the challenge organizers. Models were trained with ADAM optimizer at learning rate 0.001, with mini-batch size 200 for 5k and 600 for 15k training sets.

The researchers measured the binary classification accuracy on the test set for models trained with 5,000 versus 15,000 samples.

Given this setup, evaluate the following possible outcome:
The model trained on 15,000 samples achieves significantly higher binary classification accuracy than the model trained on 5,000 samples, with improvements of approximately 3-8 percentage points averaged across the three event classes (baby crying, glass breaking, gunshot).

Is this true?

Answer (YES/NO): NO